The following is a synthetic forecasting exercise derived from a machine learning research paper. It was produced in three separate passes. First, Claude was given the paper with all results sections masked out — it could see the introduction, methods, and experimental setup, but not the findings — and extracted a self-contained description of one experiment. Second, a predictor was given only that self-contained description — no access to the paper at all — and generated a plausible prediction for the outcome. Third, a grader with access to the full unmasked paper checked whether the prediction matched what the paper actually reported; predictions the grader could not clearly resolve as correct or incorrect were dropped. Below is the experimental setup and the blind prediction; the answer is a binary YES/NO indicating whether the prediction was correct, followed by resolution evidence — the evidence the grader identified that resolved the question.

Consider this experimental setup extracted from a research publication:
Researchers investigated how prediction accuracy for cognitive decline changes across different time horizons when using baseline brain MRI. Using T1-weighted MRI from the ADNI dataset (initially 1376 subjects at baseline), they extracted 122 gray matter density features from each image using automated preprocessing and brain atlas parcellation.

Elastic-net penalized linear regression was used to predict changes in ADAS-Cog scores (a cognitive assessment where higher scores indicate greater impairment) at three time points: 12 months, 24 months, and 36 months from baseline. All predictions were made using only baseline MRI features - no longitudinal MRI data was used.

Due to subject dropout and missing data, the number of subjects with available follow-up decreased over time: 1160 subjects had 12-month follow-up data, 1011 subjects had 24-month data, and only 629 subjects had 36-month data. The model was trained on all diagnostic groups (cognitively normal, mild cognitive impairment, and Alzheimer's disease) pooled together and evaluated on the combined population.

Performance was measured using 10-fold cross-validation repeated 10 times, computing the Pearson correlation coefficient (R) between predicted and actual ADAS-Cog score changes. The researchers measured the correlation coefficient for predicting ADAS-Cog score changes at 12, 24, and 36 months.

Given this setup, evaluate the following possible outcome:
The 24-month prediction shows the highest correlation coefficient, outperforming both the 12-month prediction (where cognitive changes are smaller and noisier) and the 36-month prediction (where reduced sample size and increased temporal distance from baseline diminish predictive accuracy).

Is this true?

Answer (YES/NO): YES